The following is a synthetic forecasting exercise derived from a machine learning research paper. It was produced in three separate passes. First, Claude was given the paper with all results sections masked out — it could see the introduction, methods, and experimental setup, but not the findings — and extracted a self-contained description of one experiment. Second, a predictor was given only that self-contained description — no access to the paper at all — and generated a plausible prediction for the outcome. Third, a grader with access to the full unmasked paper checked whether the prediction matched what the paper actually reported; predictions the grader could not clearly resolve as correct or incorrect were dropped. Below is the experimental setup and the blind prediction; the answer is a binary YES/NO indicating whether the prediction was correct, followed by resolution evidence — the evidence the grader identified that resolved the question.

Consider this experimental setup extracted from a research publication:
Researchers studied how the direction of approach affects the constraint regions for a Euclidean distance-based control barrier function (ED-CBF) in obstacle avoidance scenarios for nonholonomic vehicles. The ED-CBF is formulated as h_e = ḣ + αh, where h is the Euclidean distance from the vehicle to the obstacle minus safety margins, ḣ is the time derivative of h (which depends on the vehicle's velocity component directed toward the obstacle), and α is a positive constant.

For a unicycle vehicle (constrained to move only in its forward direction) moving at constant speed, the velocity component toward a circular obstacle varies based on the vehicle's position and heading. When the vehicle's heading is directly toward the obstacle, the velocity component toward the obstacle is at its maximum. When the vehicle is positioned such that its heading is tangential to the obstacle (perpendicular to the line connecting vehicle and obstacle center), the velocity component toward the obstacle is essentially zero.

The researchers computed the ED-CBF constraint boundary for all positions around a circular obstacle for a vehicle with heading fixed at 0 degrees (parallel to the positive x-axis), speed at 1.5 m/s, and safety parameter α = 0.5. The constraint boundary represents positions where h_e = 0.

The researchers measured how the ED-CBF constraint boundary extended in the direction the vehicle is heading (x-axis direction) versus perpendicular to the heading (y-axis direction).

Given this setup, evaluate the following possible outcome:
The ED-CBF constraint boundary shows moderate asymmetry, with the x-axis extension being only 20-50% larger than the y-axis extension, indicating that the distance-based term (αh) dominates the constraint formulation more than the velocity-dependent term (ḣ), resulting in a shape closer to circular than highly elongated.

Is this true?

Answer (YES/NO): NO